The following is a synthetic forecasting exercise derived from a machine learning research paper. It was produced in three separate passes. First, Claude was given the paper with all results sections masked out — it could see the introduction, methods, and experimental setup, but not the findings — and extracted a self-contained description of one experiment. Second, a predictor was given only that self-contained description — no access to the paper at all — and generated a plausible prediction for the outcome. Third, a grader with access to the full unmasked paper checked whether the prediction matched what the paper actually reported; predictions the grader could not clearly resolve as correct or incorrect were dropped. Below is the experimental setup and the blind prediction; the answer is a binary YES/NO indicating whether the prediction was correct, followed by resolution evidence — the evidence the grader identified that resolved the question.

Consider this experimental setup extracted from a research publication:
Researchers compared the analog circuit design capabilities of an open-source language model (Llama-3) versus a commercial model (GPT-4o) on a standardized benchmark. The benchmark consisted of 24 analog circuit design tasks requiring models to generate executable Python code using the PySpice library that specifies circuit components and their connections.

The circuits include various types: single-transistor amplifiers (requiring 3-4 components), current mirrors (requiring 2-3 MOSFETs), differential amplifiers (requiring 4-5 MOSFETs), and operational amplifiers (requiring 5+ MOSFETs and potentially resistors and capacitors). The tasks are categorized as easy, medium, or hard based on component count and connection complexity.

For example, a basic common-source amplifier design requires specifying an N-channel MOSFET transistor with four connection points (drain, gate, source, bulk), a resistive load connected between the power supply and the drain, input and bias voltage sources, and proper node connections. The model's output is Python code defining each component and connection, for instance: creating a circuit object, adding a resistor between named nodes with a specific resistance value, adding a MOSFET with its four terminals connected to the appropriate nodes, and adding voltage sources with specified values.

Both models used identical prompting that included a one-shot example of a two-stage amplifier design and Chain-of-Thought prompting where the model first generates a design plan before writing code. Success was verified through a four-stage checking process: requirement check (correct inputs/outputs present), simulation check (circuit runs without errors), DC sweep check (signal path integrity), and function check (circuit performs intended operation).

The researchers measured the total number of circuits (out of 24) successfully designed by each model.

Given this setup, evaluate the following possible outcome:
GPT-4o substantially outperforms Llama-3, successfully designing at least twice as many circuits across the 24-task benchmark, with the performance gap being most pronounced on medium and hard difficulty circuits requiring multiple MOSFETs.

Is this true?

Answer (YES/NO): NO